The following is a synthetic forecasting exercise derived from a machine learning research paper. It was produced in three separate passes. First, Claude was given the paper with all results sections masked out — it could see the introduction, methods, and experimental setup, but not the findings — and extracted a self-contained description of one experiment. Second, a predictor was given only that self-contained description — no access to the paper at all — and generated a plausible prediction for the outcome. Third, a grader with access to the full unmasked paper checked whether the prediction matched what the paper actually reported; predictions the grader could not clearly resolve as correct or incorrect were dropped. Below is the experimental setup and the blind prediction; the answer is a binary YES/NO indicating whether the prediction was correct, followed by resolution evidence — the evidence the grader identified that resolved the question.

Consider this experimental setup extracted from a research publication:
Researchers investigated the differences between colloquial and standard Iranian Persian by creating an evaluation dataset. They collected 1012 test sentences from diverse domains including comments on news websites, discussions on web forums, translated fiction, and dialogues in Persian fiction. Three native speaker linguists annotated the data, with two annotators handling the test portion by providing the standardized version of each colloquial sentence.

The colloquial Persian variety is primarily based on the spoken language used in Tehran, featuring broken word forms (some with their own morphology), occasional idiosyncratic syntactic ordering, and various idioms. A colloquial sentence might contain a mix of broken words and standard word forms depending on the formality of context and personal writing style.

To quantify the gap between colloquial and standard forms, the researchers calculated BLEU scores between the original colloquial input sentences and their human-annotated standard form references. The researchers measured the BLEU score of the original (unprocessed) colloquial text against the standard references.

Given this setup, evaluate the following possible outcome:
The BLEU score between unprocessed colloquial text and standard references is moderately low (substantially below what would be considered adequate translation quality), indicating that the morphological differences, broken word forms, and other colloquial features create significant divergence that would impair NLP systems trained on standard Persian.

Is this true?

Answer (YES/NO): YES